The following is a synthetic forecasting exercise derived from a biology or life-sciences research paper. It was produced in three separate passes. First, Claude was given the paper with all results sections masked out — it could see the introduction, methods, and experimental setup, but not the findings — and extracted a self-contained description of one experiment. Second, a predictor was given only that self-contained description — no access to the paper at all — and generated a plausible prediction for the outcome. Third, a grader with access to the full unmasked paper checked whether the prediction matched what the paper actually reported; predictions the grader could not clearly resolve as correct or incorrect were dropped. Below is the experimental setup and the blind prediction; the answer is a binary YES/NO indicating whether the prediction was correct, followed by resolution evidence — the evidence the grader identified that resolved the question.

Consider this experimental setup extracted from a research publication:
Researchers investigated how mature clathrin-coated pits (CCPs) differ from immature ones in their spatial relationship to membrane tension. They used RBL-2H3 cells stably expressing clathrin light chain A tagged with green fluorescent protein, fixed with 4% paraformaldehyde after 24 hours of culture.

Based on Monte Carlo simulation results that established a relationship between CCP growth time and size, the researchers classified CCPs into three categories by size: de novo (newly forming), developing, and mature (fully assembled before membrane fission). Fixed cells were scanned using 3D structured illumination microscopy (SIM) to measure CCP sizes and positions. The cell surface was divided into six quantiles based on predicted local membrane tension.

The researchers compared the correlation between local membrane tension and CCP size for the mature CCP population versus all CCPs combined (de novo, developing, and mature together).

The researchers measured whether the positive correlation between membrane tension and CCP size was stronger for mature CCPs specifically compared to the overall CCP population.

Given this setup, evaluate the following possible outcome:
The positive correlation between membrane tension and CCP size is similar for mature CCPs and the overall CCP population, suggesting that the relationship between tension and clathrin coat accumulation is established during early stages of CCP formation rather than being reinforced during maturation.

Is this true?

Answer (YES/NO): NO